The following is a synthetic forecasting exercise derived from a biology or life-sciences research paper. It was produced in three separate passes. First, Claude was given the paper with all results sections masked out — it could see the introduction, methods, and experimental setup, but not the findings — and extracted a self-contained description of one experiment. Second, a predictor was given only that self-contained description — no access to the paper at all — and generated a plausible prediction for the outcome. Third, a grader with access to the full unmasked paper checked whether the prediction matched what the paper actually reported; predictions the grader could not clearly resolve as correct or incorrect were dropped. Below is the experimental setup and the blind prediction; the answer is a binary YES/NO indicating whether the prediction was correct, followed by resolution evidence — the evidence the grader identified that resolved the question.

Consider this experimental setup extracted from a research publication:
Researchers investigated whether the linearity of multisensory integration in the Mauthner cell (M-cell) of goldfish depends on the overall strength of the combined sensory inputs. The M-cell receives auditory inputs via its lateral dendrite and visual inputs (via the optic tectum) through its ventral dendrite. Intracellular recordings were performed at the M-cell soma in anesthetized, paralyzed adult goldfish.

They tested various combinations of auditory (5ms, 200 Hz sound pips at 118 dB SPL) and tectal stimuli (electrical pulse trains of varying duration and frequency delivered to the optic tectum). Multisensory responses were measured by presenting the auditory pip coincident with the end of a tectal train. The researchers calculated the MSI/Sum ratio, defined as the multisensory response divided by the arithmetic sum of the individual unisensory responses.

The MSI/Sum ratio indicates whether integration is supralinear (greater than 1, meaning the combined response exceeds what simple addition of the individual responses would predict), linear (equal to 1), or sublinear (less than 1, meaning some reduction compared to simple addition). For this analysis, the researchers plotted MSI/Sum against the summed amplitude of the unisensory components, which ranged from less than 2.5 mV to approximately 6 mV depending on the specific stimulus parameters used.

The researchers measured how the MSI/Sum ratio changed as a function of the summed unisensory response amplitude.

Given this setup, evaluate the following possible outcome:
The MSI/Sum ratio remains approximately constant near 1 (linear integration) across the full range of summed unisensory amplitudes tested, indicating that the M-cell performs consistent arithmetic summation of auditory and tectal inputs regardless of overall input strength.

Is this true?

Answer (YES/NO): NO